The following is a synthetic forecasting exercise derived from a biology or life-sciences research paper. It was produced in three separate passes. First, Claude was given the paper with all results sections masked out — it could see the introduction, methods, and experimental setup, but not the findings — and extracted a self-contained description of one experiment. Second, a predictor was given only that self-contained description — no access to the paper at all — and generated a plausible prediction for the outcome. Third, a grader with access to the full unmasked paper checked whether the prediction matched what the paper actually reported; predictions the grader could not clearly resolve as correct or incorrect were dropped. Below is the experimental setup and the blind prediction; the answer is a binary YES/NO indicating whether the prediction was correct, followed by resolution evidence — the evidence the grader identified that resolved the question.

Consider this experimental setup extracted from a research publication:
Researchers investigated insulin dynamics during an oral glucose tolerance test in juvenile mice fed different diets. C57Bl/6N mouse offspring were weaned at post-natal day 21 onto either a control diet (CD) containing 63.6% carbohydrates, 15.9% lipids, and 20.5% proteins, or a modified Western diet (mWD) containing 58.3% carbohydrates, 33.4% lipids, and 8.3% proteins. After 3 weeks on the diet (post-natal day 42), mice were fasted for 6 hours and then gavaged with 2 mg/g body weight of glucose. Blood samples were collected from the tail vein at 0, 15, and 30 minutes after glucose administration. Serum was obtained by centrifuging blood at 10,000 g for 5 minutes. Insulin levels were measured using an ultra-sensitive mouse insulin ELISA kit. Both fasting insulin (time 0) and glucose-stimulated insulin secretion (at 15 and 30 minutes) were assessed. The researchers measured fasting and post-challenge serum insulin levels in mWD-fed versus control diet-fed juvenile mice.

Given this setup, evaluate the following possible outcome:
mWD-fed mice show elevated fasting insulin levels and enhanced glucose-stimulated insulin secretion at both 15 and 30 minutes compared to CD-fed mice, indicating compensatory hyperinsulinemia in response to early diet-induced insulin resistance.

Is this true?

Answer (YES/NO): NO